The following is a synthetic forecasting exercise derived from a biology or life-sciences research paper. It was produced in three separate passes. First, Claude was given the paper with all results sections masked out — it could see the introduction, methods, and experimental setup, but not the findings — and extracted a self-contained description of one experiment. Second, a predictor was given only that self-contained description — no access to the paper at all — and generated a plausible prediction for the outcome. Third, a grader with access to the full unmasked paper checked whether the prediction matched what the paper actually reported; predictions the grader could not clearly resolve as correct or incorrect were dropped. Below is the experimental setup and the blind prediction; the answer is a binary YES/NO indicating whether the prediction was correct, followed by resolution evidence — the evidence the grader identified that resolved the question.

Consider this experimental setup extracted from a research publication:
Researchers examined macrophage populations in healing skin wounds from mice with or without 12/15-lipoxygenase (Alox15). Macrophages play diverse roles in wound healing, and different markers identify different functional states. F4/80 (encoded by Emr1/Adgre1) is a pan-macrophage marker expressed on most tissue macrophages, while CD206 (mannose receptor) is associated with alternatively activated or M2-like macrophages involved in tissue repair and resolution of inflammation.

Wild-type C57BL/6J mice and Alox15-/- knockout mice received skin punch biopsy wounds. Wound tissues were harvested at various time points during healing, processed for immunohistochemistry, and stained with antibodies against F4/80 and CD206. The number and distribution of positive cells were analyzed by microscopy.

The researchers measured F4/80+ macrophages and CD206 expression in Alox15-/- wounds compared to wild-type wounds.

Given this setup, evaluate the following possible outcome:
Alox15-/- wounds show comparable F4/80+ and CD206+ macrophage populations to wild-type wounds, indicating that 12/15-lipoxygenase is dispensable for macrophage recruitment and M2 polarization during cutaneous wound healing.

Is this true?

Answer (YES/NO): NO